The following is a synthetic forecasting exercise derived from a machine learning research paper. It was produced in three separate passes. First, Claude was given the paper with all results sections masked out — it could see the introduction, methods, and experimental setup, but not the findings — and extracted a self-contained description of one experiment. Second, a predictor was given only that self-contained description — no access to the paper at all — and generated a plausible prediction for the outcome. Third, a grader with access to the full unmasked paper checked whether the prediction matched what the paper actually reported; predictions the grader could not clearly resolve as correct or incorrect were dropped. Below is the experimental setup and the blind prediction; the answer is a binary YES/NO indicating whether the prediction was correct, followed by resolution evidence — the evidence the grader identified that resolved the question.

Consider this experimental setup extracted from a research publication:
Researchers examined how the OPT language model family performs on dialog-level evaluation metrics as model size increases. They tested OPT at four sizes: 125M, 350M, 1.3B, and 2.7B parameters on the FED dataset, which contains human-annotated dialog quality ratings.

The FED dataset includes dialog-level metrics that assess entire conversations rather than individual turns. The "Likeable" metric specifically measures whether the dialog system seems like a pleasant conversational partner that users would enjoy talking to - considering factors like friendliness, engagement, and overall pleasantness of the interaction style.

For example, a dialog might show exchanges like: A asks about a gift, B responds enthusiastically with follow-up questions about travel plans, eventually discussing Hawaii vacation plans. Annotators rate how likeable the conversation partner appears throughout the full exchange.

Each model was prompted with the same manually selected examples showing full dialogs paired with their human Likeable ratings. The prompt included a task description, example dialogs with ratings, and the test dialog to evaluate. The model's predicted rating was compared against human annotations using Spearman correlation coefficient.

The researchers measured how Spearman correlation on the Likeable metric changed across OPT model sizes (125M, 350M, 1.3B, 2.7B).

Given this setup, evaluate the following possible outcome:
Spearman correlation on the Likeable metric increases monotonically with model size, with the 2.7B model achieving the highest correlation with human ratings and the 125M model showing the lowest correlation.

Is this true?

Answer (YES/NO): NO